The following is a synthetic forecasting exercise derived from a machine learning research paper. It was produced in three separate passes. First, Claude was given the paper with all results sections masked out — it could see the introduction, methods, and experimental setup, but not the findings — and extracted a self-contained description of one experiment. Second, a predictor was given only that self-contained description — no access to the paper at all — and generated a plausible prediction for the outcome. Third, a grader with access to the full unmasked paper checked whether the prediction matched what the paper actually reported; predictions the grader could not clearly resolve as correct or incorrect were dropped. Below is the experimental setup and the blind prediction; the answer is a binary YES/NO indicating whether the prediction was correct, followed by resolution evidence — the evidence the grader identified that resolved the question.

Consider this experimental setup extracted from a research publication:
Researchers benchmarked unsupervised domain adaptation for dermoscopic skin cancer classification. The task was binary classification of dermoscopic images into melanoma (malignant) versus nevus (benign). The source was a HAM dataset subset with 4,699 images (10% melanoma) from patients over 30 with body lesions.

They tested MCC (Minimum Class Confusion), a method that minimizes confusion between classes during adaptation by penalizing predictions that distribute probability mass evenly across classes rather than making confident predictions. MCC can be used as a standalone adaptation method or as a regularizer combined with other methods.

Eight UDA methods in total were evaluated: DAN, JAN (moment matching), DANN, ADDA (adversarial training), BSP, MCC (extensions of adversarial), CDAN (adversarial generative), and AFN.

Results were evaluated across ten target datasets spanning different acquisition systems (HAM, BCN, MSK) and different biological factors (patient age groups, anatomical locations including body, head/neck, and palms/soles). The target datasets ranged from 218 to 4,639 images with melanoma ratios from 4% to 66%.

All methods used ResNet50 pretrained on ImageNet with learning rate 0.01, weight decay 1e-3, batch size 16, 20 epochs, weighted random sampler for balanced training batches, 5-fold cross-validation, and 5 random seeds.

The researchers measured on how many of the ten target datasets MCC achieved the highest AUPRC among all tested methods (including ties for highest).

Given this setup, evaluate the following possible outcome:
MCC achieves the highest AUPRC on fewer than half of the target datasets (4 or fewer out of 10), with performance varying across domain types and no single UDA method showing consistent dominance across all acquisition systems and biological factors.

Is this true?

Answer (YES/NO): YES